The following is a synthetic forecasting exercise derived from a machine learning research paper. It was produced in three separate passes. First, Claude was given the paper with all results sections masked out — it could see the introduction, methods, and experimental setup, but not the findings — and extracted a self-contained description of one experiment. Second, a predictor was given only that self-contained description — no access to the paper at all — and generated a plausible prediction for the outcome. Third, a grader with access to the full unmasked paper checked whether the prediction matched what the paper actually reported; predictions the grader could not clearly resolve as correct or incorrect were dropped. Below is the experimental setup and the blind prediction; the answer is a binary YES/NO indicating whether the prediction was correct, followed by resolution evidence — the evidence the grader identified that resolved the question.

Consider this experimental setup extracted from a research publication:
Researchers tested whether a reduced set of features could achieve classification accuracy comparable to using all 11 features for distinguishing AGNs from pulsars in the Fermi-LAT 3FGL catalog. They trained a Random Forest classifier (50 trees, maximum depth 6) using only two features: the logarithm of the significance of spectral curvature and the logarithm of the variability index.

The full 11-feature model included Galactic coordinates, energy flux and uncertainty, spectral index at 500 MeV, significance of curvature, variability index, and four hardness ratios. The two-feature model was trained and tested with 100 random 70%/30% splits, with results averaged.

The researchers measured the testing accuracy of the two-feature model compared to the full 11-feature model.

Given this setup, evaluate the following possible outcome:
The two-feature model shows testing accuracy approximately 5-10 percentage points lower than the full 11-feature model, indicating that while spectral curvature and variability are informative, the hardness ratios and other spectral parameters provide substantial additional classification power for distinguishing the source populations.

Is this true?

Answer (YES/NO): NO